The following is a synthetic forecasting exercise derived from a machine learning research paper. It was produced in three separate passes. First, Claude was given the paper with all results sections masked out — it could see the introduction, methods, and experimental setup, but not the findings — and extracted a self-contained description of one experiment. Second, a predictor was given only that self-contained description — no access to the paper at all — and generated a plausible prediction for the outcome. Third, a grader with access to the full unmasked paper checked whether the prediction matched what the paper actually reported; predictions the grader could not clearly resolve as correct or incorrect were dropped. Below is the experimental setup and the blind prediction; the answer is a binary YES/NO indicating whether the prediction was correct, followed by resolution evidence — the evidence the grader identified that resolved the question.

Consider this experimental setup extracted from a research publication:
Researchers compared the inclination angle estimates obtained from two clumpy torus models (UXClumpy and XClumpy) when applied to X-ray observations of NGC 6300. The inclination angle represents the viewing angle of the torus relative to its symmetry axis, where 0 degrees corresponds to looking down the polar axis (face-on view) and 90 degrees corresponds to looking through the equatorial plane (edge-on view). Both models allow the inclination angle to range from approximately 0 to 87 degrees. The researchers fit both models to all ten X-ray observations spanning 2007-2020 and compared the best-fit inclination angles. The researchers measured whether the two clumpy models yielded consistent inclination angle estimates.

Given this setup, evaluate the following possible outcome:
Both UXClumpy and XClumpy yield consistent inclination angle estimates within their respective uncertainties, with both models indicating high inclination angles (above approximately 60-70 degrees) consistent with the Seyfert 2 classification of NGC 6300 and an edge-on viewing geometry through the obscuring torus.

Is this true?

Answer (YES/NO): NO